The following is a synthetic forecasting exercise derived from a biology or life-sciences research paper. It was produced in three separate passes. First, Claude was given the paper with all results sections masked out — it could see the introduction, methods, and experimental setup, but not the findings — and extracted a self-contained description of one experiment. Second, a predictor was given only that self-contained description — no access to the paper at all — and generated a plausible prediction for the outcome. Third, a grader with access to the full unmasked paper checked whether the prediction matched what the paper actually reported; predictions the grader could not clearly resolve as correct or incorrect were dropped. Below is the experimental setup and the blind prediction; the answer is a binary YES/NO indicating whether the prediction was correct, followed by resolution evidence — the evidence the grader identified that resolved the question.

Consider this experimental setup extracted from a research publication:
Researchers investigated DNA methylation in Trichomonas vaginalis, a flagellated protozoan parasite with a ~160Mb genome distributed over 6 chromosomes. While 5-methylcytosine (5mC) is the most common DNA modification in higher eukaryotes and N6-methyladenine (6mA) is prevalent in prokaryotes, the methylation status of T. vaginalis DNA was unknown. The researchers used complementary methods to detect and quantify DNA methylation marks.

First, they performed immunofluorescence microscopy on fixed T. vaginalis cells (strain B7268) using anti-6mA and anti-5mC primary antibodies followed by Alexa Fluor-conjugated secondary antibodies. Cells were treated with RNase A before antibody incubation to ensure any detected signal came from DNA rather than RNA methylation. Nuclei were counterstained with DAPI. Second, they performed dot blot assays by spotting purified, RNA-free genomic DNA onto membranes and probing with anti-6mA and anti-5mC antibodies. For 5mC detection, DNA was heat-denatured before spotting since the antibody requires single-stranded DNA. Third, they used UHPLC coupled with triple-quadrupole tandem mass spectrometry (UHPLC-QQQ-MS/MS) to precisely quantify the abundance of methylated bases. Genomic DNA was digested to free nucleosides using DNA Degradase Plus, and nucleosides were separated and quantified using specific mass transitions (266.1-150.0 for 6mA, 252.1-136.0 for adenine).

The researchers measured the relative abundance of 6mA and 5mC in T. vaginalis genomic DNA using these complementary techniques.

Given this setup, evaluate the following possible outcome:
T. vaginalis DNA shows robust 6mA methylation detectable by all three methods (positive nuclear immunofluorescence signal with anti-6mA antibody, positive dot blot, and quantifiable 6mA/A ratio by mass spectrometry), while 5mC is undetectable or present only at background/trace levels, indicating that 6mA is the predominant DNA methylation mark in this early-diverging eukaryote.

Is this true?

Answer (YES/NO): YES